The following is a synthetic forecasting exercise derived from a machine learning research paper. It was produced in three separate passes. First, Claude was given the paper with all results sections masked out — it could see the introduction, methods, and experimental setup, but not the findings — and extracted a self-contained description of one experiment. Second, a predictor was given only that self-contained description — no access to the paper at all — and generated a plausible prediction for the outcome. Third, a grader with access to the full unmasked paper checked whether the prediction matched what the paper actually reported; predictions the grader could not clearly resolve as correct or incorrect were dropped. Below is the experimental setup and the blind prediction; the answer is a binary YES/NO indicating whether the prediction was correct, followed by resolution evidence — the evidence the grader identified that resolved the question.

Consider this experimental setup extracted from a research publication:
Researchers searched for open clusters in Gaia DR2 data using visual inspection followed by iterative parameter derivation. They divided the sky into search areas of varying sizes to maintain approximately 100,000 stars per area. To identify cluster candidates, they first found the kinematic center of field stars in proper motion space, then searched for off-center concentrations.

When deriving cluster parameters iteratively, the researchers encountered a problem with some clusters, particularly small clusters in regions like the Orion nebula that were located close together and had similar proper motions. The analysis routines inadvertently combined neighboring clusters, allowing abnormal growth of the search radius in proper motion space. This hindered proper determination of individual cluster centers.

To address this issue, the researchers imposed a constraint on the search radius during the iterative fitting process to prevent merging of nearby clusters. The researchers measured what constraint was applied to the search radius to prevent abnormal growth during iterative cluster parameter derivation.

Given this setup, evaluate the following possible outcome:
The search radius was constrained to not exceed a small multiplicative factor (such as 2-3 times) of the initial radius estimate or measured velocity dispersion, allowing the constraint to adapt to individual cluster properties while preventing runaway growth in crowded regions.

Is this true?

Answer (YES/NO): NO